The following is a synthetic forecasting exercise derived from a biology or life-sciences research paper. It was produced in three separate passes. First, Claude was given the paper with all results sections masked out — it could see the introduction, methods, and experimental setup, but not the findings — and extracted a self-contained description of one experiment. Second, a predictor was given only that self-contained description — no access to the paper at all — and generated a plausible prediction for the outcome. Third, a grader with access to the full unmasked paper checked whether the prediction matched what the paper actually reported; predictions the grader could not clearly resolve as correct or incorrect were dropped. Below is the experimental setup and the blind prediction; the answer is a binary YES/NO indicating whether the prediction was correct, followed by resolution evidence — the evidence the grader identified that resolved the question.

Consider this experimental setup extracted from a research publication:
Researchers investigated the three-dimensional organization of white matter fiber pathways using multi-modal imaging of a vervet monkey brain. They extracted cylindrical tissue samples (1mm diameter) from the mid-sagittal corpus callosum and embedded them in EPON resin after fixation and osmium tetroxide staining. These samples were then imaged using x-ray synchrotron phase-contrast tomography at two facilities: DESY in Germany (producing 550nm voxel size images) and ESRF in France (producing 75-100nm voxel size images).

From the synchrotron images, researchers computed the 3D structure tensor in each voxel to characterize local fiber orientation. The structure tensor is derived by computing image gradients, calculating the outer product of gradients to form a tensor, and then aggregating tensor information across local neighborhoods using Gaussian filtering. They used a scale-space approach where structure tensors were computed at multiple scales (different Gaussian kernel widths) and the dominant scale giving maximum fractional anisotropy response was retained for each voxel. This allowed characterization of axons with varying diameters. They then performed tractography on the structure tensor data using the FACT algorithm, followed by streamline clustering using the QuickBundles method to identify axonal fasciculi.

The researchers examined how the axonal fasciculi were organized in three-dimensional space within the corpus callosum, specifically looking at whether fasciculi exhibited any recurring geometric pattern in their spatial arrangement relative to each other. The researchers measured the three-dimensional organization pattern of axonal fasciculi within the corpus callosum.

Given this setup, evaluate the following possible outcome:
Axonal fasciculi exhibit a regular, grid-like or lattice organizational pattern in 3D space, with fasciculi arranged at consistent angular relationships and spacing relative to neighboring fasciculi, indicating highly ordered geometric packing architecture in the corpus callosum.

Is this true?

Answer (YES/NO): NO